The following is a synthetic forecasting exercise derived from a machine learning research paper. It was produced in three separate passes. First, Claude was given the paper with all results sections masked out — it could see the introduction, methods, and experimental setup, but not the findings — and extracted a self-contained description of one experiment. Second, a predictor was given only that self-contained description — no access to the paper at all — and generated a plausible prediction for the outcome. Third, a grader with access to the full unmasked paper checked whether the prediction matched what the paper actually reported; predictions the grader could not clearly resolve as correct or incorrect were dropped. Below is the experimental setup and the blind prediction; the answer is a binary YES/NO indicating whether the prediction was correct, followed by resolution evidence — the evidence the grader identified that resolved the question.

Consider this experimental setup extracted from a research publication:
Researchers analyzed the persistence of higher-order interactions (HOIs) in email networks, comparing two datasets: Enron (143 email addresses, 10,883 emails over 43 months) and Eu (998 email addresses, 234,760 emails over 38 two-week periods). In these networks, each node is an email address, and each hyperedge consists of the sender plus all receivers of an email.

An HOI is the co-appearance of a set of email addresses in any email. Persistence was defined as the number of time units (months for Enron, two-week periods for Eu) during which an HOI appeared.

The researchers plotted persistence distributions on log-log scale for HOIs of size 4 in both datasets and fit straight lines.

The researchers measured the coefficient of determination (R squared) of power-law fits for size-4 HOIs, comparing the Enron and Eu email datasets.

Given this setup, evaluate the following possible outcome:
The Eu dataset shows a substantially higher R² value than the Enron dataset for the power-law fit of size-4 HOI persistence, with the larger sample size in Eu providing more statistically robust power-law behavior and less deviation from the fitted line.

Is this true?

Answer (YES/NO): NO